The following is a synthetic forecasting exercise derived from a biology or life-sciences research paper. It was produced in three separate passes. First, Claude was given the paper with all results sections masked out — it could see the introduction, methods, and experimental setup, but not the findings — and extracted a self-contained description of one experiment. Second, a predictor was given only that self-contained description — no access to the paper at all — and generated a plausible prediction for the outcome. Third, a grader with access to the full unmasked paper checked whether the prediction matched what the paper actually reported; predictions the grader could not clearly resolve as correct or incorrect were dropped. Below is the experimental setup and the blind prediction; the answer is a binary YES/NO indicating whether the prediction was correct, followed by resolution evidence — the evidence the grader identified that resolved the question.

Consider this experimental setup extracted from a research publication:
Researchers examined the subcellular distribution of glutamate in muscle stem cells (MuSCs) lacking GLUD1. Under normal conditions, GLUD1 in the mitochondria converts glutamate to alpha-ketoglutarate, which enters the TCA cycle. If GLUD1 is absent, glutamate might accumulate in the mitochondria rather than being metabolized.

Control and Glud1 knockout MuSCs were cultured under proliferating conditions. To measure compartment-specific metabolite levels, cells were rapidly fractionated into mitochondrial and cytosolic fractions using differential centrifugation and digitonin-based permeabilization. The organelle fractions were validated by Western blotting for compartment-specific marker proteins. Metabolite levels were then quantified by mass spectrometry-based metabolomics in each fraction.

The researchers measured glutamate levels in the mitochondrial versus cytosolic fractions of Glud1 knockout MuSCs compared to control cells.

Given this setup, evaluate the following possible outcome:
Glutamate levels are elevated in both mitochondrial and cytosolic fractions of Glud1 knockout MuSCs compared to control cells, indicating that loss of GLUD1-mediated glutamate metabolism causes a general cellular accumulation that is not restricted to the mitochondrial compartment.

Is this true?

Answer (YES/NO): NO